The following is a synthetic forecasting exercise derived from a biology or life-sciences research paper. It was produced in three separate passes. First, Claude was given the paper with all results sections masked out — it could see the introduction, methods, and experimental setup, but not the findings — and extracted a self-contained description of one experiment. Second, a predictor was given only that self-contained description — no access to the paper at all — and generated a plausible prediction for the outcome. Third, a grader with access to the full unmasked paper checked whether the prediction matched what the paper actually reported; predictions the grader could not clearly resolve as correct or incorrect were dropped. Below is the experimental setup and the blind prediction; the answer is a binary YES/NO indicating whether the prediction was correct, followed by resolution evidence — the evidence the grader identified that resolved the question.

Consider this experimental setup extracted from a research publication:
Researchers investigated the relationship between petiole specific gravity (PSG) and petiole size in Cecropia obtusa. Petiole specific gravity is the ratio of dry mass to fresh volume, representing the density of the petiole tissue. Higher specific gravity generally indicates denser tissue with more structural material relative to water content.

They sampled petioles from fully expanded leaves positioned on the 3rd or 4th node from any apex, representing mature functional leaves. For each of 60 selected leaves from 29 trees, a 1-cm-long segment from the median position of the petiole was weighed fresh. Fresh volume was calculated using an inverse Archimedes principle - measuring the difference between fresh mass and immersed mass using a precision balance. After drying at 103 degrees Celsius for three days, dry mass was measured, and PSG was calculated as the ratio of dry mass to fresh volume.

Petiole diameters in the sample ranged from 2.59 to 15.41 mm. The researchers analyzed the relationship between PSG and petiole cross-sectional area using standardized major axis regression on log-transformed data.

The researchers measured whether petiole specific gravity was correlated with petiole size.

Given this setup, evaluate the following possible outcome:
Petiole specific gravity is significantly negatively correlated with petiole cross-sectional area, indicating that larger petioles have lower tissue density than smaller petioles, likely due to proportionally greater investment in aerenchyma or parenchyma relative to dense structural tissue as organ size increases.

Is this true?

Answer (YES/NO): NO